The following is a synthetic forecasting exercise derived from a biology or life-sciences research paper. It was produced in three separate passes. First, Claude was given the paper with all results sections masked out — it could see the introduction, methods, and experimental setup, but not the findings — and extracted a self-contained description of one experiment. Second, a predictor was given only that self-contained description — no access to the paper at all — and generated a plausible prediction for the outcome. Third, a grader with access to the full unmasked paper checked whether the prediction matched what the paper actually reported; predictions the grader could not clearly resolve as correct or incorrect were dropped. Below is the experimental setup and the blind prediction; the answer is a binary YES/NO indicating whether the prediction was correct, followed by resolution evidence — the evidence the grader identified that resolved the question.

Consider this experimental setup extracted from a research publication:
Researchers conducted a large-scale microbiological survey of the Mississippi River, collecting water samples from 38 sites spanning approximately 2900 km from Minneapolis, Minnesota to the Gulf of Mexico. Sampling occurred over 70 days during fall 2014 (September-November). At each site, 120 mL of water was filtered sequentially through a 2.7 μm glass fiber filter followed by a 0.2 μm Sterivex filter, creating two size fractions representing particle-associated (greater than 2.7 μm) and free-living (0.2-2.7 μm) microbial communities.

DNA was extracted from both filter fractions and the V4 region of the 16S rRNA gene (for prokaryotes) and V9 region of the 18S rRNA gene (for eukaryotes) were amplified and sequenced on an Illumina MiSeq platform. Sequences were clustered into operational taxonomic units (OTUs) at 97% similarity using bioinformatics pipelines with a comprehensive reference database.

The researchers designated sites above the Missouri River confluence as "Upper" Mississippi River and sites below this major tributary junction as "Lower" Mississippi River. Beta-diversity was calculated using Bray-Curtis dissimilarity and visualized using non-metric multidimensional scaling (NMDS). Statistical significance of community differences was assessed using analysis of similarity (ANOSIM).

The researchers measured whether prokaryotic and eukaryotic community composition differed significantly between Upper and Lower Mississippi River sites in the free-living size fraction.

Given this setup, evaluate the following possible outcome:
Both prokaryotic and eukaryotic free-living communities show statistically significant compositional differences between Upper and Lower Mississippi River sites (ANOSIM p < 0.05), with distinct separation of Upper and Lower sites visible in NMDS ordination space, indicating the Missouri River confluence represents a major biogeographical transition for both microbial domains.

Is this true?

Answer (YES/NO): YES